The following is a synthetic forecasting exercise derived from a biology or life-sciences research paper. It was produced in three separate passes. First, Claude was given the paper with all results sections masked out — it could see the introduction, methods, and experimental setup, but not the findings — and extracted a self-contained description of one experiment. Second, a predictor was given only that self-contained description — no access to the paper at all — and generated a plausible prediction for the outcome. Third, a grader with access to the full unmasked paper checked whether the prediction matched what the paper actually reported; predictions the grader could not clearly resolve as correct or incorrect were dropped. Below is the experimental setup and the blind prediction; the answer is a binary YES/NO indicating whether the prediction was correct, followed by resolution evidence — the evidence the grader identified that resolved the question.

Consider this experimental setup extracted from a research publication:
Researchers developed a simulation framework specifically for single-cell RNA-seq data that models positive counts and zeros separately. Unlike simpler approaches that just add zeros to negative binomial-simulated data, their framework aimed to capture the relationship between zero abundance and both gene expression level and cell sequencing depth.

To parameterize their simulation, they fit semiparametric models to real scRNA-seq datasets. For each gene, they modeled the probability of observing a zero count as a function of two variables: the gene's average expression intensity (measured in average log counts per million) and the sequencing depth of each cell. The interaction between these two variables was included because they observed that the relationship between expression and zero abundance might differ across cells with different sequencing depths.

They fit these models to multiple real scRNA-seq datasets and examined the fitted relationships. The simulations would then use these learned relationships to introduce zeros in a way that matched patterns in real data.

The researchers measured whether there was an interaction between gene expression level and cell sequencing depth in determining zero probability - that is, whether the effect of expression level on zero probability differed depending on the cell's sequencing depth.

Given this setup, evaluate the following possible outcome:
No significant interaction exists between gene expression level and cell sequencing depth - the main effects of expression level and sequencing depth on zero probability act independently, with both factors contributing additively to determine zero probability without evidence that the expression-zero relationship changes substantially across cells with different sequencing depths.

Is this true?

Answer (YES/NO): NO